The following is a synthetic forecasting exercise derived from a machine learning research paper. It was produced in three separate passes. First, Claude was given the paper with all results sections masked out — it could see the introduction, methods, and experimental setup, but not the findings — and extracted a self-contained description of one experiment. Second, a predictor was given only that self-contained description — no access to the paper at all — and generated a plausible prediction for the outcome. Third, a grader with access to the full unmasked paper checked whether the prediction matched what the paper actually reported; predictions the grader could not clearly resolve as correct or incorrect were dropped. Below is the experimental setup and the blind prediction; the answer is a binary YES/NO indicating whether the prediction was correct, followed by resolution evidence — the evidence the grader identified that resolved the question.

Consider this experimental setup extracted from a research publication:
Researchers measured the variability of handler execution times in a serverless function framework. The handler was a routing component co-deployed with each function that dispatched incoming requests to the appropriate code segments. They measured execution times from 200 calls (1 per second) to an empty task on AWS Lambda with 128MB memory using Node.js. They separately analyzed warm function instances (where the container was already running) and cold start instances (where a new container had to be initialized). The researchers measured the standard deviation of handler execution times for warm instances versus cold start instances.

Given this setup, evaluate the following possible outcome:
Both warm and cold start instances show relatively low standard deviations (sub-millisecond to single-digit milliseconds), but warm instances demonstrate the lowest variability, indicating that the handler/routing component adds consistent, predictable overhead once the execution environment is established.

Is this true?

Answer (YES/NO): NO